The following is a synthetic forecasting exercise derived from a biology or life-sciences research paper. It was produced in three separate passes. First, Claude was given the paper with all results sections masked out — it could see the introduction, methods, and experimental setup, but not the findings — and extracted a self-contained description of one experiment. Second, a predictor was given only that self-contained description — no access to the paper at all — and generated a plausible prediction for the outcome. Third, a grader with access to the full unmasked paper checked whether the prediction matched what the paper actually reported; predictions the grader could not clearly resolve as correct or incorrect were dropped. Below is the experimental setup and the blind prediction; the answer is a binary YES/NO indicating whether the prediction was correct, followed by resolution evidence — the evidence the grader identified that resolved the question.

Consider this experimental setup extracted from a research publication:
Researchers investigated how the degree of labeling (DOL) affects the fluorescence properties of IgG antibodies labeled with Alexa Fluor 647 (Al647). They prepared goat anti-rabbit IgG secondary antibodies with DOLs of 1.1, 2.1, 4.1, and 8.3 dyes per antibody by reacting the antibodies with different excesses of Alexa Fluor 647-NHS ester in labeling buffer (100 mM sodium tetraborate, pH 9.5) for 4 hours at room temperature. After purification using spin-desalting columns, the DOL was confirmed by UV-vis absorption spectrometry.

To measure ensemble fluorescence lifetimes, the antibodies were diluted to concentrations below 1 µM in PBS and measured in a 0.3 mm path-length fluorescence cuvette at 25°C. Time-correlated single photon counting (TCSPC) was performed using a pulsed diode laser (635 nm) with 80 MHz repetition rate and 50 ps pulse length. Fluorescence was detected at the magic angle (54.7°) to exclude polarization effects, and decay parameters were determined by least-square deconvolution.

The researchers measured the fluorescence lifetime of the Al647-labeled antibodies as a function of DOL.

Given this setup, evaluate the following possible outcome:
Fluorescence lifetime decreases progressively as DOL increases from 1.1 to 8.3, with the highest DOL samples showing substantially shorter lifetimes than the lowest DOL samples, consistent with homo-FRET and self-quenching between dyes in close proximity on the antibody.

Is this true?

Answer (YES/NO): NO